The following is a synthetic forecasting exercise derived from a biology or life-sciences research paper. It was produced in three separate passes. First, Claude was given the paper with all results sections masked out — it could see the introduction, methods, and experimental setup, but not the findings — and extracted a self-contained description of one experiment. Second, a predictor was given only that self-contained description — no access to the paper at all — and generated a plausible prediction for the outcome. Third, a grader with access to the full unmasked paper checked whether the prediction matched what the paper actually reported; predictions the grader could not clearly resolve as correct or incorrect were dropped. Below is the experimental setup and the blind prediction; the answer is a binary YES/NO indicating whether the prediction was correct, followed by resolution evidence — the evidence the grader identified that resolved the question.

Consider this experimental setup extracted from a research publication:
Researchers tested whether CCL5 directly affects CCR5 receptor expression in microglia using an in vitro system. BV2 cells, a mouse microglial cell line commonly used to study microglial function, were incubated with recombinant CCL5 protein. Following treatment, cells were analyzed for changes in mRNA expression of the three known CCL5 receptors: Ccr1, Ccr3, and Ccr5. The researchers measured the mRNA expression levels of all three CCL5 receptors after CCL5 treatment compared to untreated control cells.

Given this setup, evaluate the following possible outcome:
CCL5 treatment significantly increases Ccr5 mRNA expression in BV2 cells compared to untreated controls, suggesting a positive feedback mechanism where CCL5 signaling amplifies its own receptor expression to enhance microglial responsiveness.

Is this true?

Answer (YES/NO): YES